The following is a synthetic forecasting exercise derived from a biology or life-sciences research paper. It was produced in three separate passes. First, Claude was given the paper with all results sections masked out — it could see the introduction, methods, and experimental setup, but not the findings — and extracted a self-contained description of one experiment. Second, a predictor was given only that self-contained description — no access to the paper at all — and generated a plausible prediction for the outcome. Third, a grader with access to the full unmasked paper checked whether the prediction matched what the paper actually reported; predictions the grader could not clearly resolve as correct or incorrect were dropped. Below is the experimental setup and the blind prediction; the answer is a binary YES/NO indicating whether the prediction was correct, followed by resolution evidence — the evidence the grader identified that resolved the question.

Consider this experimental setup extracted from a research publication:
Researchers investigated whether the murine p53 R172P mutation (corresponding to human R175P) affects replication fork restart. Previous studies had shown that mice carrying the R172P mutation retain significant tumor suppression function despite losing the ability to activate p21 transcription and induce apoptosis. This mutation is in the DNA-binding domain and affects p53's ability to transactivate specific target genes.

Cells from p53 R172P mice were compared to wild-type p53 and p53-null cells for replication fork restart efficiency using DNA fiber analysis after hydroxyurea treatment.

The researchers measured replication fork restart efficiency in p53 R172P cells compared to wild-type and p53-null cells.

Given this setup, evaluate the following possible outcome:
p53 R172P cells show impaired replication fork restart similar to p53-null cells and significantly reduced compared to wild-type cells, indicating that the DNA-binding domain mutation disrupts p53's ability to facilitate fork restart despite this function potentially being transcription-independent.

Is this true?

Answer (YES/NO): NO